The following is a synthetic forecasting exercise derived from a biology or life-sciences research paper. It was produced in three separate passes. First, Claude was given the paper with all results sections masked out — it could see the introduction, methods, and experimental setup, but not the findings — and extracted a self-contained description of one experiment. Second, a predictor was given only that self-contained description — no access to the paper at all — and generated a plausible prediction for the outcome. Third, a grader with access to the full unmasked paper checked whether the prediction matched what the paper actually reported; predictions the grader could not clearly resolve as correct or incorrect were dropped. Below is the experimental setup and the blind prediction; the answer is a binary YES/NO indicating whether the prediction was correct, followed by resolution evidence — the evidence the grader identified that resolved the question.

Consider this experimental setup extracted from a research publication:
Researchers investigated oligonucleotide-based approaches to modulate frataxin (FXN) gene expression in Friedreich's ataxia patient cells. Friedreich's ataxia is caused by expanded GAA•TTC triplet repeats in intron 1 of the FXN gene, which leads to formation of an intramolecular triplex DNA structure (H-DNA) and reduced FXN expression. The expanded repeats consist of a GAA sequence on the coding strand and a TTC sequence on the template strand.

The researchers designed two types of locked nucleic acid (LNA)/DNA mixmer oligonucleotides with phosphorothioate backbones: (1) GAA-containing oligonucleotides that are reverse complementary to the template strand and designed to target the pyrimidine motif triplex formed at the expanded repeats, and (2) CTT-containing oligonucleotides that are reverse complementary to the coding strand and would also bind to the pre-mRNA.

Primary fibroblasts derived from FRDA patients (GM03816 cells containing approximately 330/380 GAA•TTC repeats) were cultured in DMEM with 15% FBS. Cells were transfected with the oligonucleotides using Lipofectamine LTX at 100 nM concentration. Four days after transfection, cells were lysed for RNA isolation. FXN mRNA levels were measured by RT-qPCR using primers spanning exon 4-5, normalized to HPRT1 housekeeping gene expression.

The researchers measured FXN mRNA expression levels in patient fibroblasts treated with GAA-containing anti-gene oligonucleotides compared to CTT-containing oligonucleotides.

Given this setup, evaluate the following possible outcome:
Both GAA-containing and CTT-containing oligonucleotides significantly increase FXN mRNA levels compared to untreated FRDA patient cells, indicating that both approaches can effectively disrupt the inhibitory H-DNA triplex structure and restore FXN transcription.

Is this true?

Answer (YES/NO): NO